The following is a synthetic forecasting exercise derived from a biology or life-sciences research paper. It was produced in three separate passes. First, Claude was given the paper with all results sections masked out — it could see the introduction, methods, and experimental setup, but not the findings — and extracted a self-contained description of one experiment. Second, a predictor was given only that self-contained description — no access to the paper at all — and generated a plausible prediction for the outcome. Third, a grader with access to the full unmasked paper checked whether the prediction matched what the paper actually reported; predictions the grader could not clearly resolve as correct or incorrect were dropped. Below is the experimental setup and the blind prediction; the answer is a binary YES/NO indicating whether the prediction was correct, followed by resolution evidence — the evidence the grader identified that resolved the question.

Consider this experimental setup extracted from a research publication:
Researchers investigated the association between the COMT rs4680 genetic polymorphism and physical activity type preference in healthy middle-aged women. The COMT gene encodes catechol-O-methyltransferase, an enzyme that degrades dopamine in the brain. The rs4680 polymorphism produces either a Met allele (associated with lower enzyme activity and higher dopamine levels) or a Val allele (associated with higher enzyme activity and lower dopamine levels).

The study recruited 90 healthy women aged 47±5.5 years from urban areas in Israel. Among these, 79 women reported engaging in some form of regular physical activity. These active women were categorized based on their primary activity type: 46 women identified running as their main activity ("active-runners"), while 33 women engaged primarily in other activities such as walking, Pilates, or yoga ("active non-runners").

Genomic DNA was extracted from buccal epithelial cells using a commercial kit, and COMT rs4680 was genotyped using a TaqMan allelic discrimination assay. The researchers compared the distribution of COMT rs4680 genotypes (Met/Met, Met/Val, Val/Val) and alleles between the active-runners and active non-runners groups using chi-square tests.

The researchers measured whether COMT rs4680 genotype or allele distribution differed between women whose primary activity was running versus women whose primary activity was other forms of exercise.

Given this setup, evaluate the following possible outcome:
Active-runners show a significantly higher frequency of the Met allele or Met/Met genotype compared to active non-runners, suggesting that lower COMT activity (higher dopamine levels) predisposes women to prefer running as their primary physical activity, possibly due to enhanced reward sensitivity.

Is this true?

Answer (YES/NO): YES